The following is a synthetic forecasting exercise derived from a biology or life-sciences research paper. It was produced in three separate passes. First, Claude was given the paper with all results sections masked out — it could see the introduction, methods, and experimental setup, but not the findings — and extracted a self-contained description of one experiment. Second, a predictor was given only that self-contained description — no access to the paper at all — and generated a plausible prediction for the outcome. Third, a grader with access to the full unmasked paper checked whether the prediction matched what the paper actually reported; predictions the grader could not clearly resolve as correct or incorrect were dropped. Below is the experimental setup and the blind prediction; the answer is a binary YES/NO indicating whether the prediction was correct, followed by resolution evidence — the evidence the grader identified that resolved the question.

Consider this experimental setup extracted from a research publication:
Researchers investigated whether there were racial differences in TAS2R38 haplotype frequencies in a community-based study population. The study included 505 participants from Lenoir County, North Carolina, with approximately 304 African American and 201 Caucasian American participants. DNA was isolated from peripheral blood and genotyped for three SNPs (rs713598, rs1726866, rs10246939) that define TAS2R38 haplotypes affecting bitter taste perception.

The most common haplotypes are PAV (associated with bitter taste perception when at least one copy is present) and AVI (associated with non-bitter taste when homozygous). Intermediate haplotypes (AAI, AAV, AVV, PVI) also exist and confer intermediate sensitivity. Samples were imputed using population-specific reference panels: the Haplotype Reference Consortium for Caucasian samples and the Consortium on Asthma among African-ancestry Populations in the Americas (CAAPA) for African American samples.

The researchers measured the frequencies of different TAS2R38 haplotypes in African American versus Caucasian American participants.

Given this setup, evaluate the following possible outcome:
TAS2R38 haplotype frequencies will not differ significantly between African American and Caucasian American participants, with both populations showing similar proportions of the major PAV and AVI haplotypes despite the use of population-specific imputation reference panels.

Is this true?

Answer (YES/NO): NO